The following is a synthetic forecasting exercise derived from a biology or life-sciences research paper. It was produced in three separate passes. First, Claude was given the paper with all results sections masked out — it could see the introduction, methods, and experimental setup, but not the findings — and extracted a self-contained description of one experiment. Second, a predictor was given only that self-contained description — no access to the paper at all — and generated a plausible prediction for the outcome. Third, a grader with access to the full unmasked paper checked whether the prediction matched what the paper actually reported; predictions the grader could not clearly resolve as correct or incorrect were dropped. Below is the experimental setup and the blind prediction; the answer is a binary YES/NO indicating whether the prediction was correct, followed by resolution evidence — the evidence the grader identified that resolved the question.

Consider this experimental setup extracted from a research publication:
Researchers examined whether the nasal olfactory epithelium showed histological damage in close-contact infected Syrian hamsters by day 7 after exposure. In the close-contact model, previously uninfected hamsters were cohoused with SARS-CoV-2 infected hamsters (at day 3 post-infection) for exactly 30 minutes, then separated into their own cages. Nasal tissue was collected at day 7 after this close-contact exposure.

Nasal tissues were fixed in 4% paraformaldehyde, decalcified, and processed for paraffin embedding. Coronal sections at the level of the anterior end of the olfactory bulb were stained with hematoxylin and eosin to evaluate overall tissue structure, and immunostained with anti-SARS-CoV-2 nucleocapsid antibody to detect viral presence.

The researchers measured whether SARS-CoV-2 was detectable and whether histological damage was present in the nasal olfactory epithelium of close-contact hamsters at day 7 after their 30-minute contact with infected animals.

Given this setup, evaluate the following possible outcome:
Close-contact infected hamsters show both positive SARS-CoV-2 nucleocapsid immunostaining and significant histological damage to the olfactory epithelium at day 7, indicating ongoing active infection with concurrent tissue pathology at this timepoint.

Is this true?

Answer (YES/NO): YES